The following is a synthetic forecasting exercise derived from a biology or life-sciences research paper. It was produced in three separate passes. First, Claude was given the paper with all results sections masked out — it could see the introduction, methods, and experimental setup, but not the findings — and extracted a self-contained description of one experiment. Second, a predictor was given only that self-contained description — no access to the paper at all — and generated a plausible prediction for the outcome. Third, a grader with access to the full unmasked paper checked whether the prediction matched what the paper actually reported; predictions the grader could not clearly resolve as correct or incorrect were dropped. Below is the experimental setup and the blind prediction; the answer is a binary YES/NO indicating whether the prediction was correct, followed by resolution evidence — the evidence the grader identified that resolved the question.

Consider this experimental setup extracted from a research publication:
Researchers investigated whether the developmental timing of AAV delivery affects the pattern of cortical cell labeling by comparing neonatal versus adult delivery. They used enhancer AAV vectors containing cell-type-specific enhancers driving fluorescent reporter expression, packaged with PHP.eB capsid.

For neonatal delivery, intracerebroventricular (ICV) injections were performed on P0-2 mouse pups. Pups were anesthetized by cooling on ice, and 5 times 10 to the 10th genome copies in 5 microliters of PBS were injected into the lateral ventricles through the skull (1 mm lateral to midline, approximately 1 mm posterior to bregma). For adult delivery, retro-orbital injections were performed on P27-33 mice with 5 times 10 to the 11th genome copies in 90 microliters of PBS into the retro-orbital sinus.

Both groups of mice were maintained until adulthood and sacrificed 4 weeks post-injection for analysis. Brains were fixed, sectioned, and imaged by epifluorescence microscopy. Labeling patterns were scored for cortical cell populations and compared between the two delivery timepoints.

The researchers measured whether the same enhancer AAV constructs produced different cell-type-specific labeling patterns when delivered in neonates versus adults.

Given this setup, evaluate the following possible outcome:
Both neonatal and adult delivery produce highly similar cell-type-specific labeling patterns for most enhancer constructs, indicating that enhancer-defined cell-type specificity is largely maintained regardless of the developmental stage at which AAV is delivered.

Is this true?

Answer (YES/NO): YES